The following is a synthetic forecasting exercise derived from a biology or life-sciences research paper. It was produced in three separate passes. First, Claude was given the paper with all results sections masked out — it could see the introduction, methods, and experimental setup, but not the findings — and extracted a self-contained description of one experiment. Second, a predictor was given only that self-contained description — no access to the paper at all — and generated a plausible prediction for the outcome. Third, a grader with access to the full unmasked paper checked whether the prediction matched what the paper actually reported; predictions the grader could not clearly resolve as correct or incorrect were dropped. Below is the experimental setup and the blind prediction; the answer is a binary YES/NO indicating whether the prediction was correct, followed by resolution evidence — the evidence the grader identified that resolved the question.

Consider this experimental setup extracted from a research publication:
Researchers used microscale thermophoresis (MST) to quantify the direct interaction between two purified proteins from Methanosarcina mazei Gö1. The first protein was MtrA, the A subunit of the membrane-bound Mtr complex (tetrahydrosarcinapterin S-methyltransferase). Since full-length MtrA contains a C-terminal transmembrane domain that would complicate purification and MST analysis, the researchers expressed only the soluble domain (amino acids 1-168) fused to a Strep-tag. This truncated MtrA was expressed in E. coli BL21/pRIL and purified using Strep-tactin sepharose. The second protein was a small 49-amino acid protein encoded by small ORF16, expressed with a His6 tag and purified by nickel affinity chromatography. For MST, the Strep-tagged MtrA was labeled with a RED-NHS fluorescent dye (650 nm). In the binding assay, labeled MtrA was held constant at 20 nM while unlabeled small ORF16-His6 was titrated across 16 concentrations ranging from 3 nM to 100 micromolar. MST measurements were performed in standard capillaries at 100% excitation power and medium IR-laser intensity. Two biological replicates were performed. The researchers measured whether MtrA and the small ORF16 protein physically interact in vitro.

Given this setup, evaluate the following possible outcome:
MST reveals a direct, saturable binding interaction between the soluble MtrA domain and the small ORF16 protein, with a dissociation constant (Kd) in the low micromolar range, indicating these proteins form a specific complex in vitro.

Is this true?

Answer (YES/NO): NO